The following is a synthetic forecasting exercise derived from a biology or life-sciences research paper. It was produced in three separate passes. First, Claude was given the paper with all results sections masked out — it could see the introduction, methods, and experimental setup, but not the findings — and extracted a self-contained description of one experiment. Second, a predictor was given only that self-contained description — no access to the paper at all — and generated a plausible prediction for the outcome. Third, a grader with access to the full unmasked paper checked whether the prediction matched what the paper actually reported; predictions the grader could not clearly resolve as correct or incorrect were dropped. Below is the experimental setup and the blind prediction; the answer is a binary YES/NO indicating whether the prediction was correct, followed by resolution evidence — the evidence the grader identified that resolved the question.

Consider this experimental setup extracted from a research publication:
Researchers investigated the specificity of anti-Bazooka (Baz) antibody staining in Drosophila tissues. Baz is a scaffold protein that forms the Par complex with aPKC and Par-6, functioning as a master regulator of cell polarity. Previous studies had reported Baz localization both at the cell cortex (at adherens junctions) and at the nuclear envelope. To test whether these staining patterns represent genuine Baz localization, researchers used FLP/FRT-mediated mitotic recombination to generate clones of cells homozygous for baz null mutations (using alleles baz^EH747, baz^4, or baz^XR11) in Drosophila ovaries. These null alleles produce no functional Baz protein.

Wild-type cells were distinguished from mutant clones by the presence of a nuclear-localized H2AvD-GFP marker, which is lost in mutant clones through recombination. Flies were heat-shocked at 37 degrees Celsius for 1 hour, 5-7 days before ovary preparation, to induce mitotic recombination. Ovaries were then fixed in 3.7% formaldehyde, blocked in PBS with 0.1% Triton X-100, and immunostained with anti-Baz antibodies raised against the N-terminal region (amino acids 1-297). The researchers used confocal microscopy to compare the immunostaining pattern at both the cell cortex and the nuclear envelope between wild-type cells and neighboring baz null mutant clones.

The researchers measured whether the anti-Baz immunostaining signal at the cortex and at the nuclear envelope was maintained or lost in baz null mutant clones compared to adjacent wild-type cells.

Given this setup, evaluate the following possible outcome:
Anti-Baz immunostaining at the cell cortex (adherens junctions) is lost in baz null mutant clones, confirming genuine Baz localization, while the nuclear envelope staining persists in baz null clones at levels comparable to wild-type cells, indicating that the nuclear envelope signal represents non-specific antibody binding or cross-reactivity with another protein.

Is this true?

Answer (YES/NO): YES